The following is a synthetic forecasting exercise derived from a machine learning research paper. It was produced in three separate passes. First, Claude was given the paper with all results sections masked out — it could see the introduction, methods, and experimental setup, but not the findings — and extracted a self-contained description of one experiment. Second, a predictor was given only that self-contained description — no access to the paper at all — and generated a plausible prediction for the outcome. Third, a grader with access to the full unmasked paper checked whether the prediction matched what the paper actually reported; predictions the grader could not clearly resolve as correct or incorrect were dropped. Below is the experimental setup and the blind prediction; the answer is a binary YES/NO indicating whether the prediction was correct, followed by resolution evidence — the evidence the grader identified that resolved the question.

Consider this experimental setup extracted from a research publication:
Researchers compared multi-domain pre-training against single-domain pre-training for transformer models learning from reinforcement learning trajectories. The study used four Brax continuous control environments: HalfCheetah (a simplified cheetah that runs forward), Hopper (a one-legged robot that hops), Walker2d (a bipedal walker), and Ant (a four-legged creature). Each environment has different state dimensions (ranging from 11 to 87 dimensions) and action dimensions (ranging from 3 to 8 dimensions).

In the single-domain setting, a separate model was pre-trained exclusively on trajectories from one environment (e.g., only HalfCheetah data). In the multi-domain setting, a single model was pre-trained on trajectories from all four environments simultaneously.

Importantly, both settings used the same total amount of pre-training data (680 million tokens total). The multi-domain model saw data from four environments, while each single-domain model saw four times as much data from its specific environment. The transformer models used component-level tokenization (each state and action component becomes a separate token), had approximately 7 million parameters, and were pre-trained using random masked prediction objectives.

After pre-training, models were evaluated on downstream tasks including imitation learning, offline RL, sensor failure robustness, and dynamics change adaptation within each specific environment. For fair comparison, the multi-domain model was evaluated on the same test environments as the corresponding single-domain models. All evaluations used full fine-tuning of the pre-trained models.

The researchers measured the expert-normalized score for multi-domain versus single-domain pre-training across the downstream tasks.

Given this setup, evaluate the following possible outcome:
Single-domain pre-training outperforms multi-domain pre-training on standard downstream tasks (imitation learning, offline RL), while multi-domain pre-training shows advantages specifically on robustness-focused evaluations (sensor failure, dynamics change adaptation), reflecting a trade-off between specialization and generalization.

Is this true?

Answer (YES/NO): NO